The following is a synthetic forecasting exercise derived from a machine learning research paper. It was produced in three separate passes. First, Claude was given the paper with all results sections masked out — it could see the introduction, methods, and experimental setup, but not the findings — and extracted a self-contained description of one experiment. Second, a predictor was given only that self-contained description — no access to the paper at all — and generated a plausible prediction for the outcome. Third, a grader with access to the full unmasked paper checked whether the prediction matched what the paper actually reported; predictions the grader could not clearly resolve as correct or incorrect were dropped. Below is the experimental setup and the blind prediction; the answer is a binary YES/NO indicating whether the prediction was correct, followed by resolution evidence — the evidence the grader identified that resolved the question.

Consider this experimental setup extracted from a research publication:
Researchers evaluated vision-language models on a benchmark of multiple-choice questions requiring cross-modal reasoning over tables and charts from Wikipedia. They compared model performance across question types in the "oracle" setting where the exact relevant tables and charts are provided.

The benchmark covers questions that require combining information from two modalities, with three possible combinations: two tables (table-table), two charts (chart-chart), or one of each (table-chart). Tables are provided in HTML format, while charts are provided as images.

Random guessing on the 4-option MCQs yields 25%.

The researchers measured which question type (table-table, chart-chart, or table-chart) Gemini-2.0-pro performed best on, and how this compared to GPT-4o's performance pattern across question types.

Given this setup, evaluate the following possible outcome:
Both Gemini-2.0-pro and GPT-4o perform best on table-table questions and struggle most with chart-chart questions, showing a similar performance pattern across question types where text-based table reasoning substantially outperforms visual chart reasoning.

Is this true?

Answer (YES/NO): NO